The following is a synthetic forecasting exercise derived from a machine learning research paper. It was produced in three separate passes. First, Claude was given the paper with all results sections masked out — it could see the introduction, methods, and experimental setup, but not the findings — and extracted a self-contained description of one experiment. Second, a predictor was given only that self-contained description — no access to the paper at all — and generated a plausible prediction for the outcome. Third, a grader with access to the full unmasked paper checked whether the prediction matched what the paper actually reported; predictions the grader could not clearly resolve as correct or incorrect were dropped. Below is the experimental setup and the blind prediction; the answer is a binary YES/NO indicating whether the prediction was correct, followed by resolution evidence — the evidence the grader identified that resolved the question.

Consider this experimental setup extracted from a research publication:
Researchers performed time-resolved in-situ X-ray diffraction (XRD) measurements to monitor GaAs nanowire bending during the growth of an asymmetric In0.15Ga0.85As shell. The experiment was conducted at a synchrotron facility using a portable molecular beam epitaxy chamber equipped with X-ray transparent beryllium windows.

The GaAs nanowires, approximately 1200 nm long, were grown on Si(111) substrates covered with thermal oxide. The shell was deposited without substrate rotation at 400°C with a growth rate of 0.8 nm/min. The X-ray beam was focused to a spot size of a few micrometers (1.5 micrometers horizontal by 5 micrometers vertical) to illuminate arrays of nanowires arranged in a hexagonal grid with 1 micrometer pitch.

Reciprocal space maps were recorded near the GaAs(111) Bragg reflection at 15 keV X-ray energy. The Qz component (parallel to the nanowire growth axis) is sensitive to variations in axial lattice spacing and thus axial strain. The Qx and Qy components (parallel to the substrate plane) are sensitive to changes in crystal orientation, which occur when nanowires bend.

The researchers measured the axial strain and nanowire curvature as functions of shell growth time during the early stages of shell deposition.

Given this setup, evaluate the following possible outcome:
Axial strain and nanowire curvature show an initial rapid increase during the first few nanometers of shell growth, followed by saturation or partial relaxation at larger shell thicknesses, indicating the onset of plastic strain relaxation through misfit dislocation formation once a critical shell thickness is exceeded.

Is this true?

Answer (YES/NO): NO